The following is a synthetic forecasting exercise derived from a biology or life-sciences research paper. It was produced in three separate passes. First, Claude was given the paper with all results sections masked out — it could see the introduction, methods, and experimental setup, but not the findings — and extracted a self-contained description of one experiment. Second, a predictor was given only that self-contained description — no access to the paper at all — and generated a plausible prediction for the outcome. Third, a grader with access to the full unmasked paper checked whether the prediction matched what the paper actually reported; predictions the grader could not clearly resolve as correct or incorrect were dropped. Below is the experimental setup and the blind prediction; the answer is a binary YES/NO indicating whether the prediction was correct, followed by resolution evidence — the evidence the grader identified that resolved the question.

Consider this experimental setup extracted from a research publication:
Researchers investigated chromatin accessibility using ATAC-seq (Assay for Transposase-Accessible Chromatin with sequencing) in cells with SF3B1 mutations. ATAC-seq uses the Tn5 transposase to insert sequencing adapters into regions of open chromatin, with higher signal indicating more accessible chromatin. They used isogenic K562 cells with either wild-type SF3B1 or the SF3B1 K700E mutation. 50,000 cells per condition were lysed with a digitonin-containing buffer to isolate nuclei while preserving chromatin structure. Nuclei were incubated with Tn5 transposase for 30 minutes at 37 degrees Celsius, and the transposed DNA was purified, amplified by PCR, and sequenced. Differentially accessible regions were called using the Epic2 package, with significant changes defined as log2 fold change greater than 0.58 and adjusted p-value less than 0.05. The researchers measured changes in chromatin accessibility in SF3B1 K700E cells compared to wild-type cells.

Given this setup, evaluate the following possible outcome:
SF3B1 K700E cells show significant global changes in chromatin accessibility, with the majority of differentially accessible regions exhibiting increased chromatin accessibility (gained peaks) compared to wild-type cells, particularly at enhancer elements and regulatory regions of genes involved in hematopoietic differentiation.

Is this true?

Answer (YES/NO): NO